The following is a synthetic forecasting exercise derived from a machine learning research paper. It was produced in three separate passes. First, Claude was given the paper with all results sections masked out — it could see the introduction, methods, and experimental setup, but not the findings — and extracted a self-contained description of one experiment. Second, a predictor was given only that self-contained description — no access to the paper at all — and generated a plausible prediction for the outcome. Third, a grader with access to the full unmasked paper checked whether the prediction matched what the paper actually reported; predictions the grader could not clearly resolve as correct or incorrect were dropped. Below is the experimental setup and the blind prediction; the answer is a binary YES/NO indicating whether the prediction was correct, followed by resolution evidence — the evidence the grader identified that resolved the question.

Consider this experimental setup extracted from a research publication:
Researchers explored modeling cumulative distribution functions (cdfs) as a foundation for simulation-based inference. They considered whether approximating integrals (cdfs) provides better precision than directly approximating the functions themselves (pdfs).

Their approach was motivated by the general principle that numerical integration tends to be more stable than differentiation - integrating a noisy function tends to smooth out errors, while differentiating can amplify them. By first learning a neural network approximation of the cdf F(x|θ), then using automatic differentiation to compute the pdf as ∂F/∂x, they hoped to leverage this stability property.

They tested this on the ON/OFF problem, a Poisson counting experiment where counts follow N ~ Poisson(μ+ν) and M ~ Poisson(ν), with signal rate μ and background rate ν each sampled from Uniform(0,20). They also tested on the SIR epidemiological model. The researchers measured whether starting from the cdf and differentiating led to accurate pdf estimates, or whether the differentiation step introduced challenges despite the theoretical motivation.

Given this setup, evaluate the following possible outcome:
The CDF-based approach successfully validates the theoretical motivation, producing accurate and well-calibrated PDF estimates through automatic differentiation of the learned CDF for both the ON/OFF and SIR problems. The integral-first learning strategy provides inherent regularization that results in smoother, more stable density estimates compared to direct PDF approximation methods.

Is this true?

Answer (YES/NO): NO